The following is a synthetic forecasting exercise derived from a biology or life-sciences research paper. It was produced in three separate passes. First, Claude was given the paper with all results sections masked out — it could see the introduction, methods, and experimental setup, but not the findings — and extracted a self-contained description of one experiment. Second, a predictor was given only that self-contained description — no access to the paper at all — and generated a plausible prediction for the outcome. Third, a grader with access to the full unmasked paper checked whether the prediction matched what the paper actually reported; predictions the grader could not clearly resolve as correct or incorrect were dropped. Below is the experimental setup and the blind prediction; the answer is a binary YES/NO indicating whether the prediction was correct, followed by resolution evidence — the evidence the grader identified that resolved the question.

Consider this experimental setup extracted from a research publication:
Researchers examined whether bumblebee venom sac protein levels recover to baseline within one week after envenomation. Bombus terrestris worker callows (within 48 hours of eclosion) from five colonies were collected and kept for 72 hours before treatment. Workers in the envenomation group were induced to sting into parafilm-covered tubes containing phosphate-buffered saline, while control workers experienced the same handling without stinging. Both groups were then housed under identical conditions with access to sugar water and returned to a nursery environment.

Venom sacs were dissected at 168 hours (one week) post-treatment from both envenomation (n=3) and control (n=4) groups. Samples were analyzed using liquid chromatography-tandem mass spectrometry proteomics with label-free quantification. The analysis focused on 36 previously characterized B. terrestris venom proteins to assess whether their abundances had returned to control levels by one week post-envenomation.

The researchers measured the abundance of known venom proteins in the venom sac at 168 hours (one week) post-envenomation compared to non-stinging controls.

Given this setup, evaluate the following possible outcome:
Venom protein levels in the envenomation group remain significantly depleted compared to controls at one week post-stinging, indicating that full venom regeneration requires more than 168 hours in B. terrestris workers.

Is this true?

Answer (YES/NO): NO